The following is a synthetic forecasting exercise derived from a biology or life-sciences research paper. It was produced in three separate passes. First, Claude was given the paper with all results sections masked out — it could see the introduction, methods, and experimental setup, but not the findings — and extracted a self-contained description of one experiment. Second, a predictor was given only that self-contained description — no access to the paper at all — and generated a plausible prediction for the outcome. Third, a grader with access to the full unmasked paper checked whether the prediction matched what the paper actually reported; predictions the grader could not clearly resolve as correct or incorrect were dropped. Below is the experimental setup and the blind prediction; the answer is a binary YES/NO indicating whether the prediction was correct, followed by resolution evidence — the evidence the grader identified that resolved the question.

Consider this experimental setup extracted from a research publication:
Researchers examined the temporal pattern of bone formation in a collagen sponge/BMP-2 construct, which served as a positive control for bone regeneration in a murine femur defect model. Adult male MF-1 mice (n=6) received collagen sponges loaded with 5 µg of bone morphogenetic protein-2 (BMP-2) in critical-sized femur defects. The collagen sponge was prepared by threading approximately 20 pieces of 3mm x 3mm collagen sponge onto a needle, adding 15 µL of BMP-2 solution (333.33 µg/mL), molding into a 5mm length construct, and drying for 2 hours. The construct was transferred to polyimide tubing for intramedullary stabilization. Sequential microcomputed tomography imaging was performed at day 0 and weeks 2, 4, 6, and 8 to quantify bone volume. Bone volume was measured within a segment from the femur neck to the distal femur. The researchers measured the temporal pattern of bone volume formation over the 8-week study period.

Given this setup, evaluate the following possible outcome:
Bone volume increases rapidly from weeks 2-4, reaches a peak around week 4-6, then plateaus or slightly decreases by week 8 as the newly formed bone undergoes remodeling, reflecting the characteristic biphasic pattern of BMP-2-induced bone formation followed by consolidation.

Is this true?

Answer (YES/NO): NO